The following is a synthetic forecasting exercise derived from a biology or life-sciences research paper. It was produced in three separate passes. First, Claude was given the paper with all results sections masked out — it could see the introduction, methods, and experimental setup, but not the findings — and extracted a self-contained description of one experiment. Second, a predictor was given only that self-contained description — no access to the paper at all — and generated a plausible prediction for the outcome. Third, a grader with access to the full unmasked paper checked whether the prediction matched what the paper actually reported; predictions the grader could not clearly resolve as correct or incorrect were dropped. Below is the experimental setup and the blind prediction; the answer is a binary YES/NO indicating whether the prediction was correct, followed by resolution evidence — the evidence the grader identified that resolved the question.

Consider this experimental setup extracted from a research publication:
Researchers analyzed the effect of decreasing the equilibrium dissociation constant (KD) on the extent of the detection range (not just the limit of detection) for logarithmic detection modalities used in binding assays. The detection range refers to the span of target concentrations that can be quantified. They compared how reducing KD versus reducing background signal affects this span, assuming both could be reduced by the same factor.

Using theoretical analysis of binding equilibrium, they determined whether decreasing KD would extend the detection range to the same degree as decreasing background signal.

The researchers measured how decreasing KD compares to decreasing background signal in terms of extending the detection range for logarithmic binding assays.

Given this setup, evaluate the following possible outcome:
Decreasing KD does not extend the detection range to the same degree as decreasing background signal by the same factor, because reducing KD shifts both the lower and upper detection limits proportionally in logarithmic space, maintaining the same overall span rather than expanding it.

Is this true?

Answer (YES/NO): YES